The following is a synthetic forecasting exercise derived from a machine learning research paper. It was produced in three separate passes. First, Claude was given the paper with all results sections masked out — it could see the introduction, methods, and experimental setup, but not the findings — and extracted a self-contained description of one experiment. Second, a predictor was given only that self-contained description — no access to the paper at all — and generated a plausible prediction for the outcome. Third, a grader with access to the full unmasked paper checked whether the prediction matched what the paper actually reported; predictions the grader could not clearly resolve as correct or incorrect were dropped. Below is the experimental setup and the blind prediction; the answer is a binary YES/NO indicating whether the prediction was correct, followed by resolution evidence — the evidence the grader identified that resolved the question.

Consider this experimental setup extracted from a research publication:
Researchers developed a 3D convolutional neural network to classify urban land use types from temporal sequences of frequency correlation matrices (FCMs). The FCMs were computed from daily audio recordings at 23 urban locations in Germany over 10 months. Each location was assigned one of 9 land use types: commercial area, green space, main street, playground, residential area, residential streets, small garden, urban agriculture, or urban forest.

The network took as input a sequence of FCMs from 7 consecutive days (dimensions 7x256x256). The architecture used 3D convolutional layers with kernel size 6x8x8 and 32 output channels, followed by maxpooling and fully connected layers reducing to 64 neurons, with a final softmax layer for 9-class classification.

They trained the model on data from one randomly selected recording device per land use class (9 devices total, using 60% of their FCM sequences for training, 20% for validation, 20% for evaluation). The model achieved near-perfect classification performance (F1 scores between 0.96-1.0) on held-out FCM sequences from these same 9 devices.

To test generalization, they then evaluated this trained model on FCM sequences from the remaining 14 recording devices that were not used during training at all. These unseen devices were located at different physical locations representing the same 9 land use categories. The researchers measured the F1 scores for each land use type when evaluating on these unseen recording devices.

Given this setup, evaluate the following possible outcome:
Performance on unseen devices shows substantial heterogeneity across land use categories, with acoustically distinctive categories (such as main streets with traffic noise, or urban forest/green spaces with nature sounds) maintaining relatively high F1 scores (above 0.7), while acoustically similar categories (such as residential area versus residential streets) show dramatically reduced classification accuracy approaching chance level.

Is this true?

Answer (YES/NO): NO